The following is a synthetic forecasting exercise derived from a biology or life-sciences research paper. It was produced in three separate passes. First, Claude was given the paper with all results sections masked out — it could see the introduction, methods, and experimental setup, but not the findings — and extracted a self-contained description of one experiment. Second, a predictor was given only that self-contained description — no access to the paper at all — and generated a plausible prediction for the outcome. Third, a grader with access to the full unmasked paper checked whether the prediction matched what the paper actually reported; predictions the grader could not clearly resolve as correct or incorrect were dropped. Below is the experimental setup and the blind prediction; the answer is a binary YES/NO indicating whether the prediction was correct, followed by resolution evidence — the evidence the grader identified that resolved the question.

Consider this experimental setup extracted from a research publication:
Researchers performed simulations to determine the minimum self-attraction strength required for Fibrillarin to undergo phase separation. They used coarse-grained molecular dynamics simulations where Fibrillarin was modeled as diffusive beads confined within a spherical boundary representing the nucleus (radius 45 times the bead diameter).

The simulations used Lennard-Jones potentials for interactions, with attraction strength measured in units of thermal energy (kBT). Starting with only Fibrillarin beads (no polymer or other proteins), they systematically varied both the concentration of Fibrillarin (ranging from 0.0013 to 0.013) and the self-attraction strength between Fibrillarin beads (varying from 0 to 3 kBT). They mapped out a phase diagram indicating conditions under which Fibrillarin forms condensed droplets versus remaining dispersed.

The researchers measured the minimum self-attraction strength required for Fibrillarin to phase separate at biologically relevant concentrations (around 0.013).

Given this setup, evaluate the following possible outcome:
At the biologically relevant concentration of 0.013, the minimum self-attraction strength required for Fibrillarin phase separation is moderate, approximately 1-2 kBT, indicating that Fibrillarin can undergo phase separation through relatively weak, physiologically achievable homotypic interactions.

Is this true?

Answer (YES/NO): YES